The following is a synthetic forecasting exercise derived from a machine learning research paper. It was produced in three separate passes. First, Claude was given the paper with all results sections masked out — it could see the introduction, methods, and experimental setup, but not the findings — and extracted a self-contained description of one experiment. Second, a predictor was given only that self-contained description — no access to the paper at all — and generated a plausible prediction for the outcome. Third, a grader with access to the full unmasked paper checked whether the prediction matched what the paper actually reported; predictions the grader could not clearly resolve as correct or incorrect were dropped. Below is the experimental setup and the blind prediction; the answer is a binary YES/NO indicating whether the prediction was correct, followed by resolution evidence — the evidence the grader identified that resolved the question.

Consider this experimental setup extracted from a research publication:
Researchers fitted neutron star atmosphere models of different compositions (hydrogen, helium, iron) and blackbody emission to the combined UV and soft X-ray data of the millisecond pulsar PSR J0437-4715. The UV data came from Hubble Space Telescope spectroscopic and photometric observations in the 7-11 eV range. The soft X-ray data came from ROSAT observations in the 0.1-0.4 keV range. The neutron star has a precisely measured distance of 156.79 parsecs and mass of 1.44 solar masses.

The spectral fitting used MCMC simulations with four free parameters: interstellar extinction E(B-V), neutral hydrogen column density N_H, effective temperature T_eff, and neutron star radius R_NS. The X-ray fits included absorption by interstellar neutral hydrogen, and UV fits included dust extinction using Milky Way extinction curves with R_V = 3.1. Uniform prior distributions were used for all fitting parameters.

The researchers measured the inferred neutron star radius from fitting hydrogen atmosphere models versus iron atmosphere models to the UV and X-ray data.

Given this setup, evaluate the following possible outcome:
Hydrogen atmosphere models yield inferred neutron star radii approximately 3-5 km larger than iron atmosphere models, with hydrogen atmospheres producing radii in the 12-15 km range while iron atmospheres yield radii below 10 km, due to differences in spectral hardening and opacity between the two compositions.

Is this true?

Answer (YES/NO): NO